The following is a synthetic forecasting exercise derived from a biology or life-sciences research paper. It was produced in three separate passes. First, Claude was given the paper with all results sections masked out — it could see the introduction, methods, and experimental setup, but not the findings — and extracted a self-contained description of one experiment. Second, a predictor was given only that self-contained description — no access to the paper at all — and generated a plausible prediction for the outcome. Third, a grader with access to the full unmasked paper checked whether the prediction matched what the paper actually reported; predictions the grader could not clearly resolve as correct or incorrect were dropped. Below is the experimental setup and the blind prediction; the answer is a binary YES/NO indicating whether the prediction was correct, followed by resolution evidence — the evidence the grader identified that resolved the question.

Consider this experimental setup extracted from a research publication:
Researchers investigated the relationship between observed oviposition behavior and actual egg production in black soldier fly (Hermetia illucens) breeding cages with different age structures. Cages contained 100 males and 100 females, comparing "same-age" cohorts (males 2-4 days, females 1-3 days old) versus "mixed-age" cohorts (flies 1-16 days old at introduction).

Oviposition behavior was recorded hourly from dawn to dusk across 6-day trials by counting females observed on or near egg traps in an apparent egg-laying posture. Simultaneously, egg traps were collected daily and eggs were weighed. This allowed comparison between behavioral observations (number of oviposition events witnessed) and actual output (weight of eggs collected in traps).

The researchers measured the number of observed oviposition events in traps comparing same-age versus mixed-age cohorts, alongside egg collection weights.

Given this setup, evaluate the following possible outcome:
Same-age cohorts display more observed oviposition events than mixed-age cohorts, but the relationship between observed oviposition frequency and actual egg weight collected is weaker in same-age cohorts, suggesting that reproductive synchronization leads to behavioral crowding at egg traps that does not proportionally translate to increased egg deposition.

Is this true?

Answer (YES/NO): NO